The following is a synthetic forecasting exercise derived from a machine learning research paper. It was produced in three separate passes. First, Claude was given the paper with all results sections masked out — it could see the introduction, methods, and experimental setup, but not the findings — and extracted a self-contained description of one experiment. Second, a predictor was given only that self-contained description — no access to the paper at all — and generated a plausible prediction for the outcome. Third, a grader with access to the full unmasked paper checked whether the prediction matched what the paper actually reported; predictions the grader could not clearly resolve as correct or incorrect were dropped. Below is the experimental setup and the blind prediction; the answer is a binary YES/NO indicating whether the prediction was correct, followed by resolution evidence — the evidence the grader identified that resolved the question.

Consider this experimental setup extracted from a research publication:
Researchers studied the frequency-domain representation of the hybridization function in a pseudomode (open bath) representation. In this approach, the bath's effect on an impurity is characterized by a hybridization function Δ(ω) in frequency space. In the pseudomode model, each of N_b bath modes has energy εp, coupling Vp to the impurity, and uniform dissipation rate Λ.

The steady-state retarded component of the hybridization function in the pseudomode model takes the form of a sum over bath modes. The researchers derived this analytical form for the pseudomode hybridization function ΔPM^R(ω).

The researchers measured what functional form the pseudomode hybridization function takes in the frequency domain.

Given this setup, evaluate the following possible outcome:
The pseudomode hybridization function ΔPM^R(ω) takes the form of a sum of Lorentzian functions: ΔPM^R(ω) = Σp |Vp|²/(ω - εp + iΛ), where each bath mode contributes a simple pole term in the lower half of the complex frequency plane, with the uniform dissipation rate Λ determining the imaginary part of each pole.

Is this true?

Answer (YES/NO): YES